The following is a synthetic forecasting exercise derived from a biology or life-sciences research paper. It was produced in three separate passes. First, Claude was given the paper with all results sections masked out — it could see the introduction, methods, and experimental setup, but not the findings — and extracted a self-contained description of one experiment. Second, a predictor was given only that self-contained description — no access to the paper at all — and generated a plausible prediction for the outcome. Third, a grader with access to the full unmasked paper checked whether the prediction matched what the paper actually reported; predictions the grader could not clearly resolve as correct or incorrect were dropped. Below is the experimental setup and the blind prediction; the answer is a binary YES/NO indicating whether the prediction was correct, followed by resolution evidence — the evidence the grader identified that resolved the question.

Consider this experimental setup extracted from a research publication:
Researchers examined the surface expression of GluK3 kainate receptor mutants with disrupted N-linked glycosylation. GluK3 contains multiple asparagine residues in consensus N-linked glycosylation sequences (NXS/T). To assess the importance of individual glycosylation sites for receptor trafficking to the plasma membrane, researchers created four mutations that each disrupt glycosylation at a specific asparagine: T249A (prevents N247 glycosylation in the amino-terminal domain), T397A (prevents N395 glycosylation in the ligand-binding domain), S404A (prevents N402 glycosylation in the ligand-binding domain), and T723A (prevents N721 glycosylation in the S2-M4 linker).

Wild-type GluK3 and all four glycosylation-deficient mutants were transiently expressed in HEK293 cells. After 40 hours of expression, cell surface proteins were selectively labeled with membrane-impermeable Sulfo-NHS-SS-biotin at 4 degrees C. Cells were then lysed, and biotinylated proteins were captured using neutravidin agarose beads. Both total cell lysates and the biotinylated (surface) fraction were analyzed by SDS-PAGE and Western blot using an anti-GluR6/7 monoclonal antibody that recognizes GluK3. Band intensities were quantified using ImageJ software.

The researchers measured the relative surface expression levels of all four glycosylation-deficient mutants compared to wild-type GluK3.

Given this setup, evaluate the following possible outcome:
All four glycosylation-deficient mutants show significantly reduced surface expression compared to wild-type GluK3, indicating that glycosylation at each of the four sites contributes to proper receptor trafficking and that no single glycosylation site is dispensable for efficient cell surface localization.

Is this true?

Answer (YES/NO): NO